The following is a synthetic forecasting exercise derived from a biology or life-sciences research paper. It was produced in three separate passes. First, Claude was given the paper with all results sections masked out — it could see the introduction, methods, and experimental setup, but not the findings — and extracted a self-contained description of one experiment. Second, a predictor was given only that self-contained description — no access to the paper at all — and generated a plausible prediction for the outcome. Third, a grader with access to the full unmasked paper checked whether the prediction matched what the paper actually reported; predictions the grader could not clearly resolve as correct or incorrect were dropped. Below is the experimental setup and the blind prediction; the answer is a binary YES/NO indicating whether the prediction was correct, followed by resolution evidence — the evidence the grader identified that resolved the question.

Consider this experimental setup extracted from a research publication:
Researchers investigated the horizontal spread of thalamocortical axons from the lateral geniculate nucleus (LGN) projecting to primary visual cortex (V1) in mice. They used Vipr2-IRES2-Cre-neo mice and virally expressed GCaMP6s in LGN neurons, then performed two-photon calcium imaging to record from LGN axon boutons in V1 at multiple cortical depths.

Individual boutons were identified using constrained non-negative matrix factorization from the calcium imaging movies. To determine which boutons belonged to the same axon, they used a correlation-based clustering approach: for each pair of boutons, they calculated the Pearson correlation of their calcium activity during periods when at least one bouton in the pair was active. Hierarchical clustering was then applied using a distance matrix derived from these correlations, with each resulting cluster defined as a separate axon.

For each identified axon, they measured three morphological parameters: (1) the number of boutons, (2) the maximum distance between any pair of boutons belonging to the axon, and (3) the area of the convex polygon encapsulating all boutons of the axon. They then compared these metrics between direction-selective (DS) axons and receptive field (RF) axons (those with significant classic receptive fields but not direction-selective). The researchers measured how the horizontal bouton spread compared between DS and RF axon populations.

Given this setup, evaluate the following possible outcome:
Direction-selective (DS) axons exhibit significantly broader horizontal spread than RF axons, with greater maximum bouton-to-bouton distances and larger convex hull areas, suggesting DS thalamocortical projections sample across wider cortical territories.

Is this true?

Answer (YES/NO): YES